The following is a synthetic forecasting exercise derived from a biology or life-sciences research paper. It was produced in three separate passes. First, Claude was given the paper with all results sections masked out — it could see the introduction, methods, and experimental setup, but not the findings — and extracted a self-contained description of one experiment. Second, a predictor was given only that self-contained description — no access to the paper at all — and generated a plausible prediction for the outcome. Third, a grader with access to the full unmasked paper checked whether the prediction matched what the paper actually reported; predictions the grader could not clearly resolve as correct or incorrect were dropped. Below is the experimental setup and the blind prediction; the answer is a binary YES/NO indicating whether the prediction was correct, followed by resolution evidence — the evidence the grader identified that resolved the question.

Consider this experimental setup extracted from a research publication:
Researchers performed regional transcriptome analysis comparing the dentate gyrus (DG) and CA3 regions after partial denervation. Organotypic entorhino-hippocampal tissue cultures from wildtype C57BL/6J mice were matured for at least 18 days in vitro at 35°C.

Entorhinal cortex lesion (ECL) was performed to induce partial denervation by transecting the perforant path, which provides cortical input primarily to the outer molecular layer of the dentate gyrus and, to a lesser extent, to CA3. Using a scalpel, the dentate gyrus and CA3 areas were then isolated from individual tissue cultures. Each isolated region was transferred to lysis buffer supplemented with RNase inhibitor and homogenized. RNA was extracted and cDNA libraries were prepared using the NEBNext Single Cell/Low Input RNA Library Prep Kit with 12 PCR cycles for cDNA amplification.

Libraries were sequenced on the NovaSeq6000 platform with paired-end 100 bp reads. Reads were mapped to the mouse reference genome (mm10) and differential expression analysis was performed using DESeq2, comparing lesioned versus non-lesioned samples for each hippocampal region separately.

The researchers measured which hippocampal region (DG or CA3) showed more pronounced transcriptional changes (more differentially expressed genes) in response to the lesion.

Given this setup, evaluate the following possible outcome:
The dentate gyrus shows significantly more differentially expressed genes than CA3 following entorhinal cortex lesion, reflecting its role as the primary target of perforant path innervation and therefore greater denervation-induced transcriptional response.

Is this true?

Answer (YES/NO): NO